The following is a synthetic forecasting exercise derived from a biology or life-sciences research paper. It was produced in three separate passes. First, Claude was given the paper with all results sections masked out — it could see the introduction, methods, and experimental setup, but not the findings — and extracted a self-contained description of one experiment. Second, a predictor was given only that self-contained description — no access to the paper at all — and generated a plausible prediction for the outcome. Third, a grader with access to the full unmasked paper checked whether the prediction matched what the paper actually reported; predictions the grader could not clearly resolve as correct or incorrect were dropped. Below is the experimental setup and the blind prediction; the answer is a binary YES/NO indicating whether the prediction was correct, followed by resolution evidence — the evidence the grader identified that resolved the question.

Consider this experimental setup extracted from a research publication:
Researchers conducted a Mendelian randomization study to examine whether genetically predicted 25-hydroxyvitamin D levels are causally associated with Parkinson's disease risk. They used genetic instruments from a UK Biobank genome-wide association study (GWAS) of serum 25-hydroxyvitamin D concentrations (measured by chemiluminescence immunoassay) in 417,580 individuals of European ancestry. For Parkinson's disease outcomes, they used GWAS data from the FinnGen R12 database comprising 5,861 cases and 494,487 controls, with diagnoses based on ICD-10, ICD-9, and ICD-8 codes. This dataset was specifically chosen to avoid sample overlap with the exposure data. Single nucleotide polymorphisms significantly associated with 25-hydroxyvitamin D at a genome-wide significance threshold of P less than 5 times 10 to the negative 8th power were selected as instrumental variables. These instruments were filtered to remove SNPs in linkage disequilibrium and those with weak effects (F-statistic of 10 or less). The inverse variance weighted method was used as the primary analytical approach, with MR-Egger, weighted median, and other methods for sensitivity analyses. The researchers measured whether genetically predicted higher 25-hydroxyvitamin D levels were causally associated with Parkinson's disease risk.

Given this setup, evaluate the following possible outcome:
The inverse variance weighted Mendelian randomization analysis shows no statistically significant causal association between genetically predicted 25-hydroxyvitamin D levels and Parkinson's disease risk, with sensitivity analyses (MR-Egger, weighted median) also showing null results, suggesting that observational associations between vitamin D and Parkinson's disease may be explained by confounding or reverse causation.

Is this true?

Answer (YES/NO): NO